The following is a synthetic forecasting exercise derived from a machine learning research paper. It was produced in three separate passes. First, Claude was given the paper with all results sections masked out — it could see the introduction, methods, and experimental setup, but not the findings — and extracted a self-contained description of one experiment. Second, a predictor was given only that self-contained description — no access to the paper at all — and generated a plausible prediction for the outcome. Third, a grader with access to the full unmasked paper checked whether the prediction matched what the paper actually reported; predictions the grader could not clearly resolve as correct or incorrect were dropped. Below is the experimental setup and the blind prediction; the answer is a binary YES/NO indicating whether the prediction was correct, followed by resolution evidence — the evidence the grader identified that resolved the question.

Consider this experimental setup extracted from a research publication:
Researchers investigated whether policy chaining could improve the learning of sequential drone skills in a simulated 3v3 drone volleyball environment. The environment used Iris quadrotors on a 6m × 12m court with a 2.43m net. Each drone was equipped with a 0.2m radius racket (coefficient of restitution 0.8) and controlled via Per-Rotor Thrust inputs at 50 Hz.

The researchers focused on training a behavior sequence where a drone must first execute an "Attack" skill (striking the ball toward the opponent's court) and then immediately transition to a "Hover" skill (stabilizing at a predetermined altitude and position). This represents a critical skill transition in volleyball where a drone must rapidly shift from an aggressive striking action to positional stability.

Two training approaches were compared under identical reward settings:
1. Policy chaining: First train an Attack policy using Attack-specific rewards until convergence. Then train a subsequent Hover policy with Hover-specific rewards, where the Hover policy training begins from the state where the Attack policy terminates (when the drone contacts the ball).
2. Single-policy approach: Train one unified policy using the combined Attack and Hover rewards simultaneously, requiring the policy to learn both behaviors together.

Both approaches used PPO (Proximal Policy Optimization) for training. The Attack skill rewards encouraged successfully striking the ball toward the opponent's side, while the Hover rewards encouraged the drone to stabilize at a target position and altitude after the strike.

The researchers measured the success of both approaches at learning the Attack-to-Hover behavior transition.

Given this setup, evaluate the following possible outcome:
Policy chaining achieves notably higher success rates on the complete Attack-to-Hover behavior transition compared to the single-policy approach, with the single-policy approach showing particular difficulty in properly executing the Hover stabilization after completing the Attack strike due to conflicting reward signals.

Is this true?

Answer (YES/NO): NO